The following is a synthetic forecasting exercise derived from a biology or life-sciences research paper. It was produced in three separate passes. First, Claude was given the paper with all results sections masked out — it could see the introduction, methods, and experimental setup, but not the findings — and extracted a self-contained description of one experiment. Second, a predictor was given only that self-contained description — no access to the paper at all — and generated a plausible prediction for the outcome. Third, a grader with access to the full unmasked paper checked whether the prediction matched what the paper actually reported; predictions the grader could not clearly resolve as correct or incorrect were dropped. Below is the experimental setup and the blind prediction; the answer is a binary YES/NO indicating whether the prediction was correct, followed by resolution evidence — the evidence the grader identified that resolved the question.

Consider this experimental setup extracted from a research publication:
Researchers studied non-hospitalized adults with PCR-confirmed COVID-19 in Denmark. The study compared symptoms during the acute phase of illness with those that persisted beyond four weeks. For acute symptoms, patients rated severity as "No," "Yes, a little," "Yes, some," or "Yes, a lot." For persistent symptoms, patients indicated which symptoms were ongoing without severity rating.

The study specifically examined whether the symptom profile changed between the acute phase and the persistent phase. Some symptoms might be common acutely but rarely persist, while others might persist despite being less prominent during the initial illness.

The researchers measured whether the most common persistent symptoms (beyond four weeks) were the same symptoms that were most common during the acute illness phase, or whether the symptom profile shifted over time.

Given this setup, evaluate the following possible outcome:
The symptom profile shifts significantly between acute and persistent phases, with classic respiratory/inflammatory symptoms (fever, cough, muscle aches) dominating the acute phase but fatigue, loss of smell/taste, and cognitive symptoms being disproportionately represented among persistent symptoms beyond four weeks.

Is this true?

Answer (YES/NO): NO